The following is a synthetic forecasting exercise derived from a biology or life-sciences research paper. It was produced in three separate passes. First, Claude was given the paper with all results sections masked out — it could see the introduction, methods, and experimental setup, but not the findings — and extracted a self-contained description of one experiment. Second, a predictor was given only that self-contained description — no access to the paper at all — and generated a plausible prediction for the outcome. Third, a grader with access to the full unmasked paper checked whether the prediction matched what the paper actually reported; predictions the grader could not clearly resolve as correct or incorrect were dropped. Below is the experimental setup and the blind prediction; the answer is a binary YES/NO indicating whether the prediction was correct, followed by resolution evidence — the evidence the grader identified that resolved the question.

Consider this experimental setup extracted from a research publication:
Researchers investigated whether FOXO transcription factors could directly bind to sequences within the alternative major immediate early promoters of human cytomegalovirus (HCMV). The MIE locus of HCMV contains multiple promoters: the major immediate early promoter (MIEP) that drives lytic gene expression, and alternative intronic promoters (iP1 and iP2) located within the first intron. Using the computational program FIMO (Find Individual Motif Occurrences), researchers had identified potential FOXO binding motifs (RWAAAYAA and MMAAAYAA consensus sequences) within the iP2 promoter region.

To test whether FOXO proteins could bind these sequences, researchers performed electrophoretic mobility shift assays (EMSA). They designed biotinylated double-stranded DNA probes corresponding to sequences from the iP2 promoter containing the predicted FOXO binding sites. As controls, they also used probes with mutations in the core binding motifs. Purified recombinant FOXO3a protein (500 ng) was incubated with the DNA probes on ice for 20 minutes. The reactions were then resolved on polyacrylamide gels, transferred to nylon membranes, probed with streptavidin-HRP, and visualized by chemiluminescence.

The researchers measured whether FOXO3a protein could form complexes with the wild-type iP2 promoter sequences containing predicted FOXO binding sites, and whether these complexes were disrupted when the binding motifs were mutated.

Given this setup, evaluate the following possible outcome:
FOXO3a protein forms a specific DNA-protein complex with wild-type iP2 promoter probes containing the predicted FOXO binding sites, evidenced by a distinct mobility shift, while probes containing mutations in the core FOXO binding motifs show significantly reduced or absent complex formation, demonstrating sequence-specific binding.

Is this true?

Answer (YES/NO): YES